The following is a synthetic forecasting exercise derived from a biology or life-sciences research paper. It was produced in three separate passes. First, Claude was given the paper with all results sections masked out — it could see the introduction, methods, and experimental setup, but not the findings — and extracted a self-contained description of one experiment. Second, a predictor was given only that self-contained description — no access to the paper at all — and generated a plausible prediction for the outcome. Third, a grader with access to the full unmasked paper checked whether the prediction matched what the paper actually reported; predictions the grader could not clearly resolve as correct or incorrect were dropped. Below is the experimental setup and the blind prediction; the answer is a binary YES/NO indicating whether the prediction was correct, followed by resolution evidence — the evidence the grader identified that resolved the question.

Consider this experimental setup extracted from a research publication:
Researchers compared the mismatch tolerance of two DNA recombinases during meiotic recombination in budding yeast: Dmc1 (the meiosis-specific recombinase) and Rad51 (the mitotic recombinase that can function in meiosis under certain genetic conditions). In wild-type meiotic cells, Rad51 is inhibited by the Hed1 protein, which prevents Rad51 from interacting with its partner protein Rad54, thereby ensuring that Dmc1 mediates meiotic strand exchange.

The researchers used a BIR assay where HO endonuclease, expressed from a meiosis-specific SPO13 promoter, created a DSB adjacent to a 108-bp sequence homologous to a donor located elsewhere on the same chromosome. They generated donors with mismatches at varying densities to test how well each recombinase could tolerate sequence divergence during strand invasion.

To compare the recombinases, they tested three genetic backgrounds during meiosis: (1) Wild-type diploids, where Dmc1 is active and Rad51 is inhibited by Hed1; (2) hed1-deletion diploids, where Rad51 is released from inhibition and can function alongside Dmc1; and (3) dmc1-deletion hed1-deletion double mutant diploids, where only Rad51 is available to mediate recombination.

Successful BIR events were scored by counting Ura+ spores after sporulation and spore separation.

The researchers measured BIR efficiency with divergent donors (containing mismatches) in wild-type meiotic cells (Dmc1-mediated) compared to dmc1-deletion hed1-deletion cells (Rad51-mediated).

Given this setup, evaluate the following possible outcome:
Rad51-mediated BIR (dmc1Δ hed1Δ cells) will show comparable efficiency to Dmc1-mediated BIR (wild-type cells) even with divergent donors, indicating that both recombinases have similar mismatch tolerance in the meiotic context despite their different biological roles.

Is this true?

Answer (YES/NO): NO